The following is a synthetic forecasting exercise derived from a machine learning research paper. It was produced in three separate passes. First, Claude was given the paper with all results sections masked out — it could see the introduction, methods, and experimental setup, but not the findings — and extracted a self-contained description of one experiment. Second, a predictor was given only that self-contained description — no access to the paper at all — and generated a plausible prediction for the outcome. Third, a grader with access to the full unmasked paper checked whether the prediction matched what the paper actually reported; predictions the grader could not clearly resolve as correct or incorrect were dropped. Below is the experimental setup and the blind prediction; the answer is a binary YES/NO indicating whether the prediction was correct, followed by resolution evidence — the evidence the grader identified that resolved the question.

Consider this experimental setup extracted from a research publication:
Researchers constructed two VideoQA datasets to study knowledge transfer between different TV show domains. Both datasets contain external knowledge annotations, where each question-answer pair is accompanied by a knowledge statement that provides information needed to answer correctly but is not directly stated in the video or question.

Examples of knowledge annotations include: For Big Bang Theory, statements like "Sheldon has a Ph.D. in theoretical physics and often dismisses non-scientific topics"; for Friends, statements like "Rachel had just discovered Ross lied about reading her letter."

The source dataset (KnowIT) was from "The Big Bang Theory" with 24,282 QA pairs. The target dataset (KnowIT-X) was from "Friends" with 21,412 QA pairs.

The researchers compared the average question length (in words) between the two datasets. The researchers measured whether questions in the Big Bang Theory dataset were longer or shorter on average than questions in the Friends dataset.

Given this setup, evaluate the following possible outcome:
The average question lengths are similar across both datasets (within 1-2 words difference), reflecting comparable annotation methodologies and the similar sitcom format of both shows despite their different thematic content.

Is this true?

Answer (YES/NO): YES